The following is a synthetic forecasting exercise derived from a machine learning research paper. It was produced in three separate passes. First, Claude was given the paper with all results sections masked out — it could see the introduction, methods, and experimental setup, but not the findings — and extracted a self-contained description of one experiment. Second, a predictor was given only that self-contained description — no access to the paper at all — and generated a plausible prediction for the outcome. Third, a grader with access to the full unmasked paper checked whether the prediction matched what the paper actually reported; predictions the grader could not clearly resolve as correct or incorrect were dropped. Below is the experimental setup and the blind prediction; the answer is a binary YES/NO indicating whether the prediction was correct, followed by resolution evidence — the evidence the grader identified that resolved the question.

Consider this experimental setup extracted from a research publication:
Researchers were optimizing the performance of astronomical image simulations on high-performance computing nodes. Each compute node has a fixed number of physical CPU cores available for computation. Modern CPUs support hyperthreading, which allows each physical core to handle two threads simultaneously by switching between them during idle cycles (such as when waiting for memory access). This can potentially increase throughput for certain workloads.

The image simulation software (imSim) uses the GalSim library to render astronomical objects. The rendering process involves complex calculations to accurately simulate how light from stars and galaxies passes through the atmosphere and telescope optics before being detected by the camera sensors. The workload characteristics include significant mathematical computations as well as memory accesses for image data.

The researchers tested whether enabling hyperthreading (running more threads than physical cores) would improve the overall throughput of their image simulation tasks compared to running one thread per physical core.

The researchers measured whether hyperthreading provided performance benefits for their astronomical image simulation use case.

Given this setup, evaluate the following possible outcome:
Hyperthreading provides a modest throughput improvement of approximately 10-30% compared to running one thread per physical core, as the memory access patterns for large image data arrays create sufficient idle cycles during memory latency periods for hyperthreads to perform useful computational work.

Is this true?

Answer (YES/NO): NO